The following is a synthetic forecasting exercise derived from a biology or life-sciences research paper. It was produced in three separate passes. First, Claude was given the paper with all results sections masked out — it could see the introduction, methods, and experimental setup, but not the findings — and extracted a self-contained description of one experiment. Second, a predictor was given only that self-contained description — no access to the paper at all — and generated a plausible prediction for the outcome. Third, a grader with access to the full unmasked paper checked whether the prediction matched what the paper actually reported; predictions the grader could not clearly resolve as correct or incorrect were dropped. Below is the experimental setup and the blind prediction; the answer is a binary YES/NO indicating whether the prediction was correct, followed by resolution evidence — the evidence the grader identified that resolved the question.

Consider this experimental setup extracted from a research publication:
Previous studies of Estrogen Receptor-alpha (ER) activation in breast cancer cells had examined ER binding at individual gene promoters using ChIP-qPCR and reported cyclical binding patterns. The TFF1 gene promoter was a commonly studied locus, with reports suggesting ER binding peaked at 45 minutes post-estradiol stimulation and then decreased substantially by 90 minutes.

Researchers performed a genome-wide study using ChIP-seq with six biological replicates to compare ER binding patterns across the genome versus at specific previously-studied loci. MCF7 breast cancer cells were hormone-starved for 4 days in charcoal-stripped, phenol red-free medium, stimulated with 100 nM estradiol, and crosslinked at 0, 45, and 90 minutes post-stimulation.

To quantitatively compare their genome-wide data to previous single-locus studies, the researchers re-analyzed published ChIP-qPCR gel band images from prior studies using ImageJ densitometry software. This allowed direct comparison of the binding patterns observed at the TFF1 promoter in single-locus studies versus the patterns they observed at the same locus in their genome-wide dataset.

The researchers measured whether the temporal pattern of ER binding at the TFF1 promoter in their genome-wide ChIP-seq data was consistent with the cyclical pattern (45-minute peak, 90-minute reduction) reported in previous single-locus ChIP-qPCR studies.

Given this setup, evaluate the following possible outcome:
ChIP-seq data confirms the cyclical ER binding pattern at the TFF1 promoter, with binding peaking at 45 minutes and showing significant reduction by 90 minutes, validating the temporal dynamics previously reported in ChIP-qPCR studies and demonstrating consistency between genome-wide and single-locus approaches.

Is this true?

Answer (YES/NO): NO